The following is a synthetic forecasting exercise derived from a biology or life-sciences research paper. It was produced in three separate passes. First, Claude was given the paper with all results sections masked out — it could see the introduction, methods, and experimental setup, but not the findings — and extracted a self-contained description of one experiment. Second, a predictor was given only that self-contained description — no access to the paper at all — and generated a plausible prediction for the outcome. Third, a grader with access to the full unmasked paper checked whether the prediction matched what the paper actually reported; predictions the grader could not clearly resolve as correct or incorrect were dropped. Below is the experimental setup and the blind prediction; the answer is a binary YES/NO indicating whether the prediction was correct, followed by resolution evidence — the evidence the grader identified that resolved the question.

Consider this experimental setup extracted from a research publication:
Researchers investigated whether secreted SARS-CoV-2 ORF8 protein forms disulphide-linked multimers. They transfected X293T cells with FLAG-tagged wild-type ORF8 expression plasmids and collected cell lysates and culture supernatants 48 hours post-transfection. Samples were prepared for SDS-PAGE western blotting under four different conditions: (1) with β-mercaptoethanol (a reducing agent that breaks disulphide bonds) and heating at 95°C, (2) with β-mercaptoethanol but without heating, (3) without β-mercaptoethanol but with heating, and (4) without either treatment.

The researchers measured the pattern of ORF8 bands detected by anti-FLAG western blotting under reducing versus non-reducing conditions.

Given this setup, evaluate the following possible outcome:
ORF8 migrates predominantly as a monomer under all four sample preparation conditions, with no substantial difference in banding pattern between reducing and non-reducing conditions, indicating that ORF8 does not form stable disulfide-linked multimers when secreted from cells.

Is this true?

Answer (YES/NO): NO